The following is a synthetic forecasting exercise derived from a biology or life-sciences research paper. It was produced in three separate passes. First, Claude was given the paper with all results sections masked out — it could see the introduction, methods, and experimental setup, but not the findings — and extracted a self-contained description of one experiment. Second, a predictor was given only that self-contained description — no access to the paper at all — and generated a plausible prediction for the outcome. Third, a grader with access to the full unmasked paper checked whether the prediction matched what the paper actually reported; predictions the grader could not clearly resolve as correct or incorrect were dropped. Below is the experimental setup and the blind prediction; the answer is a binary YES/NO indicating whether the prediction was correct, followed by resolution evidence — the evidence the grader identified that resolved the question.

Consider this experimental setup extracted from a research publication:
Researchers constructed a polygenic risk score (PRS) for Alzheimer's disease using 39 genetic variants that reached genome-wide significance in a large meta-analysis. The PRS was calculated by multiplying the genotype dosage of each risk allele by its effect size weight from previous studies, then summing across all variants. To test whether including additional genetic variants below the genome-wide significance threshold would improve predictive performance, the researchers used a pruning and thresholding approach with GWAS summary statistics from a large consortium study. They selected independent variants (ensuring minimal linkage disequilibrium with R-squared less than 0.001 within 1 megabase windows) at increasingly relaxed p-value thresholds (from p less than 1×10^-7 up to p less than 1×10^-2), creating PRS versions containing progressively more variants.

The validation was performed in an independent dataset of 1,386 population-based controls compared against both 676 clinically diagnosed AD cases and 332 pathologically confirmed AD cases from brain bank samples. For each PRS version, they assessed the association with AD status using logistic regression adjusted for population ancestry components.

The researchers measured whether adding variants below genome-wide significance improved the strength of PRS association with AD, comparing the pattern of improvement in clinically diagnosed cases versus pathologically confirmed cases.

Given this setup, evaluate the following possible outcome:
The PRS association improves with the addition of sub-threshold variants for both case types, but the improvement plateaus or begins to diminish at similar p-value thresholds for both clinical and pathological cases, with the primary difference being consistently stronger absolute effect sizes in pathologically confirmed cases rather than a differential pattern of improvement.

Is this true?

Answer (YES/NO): NO